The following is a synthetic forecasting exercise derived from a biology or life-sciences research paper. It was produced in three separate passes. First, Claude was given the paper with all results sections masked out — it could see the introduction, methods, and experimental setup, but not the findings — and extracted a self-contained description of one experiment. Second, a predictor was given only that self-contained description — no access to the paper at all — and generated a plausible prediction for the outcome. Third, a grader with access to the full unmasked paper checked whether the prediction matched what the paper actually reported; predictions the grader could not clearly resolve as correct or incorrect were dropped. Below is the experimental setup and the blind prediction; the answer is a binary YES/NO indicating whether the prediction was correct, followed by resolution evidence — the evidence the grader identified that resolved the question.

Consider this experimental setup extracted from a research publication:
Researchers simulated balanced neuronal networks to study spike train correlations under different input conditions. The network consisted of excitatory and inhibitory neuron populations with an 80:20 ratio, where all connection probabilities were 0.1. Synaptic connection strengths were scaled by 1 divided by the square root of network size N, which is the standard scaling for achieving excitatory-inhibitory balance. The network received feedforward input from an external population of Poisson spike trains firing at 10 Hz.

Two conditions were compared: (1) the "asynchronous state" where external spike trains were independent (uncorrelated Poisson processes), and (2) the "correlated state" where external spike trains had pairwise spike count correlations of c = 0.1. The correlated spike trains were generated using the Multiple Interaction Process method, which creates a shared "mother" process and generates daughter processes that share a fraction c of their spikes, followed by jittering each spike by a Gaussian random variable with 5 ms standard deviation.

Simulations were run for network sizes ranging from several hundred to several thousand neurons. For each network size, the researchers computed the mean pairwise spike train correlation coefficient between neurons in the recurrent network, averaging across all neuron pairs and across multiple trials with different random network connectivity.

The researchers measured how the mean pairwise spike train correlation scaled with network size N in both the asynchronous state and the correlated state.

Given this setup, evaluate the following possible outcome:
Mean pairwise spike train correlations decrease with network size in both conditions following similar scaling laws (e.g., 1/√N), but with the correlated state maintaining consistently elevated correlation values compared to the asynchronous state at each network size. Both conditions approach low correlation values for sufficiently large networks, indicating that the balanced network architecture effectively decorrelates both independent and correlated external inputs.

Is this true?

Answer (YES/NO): NO